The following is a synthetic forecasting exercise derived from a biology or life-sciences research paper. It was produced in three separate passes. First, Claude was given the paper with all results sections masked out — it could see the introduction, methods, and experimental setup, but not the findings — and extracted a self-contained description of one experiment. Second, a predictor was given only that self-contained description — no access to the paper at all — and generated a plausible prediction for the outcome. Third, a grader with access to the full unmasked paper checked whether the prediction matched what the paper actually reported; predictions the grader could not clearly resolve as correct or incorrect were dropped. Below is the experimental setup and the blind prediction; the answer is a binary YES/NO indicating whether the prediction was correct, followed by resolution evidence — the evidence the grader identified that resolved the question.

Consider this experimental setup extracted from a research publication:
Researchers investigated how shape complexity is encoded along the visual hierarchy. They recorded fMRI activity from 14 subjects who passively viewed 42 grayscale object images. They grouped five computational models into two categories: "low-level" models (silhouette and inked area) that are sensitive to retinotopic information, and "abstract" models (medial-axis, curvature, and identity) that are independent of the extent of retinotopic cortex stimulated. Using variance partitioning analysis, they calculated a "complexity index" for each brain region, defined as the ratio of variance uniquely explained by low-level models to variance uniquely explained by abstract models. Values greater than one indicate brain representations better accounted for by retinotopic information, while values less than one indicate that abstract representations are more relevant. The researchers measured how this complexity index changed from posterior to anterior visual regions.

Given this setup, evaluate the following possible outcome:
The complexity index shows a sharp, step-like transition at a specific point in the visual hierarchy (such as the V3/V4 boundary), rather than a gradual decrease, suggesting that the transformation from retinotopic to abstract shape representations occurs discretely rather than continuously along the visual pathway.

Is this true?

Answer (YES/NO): YES